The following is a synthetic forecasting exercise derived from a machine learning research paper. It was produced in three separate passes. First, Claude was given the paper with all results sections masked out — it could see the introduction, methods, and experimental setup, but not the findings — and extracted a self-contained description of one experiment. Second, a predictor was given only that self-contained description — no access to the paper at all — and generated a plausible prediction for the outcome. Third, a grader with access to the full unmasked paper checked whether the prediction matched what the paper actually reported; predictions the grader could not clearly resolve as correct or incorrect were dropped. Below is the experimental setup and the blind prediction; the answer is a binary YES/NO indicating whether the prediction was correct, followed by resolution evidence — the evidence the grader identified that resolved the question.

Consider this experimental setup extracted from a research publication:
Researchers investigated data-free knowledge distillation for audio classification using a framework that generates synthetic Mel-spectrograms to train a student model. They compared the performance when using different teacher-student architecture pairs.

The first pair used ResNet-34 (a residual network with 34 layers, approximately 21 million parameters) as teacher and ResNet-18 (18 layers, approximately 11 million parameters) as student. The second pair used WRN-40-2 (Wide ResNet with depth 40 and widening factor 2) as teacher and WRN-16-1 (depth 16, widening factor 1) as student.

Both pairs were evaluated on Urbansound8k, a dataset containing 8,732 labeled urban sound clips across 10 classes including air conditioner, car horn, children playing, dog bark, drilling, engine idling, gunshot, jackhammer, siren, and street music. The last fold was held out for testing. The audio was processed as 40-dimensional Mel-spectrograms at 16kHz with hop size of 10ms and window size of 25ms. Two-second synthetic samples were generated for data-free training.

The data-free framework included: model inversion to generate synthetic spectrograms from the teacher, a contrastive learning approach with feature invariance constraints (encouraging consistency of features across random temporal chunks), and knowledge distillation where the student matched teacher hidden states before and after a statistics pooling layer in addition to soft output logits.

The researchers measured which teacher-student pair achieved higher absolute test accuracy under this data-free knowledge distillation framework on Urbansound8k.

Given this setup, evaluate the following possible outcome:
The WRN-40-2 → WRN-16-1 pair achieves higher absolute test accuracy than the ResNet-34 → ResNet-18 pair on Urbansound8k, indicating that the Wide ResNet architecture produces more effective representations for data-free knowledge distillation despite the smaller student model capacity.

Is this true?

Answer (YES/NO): NO